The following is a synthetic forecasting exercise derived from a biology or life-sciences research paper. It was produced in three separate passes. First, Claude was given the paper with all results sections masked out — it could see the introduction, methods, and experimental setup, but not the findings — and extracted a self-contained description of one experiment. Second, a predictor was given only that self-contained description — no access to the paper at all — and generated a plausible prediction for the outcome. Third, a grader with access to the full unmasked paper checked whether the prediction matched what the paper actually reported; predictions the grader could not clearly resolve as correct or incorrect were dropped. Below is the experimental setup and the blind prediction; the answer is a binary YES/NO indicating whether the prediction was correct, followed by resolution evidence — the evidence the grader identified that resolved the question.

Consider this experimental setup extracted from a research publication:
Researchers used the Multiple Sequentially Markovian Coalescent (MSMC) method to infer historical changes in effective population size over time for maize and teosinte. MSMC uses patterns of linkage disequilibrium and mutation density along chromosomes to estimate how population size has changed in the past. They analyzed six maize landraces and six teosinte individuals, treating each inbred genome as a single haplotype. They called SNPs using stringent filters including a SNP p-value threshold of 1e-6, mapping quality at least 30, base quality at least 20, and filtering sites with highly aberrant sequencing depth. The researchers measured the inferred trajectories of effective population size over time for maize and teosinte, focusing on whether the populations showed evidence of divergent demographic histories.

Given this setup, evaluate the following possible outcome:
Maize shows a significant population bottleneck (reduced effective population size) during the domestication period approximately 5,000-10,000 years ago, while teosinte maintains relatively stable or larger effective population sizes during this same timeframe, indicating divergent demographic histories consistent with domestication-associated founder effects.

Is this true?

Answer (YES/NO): NO